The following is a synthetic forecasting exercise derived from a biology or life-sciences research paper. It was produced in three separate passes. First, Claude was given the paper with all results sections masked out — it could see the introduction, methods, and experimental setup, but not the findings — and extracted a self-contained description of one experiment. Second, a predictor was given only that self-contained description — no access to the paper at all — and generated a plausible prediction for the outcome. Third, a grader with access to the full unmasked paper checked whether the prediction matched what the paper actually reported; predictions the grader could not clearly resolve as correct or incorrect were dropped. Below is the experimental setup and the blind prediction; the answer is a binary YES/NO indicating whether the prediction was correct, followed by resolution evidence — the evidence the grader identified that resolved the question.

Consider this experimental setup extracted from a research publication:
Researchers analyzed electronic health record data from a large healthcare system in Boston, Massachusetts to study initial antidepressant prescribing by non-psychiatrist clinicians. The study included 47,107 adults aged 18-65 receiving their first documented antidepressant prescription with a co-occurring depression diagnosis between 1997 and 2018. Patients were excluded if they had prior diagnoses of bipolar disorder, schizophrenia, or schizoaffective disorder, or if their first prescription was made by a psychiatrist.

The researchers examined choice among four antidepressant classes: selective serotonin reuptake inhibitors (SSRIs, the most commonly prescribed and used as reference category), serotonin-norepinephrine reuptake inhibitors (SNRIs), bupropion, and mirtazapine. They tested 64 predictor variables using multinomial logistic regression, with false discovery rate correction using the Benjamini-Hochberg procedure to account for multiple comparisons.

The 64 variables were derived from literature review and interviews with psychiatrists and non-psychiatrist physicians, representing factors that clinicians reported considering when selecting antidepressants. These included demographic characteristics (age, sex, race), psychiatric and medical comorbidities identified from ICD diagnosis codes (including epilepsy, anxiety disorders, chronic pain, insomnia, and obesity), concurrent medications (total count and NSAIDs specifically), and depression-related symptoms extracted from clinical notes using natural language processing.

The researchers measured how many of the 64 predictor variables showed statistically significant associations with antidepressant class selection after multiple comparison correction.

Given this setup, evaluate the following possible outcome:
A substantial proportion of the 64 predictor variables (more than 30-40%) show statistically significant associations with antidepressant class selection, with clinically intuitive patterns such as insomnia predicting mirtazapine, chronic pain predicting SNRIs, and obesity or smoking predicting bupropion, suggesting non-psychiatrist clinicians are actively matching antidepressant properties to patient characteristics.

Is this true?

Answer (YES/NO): YES